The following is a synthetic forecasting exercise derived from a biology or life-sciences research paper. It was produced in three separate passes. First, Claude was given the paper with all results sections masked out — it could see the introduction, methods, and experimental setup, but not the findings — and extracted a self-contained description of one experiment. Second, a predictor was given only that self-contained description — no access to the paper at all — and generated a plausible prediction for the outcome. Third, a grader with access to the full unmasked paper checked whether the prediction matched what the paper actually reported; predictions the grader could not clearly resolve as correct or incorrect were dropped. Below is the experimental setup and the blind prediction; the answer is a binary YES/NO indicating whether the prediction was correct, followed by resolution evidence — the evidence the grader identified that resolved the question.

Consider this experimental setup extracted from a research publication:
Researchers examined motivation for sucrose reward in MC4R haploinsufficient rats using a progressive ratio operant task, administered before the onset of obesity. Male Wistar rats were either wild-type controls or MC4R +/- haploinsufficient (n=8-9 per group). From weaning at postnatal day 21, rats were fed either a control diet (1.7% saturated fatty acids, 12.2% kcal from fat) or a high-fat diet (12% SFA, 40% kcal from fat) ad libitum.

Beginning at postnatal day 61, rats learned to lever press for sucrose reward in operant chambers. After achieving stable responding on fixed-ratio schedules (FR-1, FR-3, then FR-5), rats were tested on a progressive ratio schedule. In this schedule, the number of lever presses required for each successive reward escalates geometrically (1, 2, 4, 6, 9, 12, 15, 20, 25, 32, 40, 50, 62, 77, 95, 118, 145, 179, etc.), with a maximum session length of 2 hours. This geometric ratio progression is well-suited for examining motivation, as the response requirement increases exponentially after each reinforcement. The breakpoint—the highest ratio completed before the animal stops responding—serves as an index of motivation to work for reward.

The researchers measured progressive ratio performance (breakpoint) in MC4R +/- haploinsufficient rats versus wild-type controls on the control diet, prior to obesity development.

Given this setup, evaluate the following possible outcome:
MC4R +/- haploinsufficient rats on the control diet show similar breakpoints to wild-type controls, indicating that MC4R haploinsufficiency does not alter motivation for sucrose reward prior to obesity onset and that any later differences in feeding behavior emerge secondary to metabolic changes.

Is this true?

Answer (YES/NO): NO